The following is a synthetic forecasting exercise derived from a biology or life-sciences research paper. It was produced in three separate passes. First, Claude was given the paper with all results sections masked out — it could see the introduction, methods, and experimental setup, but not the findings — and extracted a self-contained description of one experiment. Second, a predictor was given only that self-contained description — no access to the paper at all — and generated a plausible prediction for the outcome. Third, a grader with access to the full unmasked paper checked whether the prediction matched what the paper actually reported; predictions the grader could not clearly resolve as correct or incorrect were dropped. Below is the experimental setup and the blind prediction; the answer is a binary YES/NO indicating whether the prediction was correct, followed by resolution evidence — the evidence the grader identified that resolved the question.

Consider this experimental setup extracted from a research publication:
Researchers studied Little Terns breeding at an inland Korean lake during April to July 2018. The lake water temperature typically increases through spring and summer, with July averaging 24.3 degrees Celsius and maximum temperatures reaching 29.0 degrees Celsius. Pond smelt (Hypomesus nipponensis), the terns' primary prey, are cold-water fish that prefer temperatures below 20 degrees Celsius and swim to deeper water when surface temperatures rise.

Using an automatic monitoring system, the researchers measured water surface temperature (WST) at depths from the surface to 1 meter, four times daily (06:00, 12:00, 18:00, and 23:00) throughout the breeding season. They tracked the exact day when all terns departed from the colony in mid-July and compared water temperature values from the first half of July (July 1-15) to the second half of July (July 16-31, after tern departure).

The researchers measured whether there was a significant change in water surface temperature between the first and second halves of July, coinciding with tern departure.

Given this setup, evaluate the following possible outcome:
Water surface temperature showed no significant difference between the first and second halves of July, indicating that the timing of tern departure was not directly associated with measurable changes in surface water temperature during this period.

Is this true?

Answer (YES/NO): NO